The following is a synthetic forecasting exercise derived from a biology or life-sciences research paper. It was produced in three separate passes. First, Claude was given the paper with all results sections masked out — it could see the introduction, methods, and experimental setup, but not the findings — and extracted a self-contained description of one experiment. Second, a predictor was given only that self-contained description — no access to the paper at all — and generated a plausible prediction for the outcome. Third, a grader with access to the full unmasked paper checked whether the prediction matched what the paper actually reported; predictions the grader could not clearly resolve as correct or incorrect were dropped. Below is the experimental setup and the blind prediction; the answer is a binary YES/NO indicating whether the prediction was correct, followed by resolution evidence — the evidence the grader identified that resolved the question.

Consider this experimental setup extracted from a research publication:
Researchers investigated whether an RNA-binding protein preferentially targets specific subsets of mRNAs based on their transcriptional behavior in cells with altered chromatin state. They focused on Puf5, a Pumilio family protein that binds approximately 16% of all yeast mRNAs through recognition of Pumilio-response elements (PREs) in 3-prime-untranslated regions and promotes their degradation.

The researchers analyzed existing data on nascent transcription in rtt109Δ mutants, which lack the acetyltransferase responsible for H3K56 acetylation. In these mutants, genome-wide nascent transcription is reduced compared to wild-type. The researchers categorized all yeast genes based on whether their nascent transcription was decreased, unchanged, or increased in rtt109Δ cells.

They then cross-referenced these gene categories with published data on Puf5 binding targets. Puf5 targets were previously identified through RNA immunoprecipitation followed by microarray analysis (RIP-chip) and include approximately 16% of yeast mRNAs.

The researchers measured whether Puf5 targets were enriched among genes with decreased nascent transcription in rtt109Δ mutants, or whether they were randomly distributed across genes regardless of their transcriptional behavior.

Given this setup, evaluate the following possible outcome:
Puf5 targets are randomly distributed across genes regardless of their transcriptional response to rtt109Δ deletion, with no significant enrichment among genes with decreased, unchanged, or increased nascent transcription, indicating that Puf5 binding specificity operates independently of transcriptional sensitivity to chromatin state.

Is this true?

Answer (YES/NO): NO